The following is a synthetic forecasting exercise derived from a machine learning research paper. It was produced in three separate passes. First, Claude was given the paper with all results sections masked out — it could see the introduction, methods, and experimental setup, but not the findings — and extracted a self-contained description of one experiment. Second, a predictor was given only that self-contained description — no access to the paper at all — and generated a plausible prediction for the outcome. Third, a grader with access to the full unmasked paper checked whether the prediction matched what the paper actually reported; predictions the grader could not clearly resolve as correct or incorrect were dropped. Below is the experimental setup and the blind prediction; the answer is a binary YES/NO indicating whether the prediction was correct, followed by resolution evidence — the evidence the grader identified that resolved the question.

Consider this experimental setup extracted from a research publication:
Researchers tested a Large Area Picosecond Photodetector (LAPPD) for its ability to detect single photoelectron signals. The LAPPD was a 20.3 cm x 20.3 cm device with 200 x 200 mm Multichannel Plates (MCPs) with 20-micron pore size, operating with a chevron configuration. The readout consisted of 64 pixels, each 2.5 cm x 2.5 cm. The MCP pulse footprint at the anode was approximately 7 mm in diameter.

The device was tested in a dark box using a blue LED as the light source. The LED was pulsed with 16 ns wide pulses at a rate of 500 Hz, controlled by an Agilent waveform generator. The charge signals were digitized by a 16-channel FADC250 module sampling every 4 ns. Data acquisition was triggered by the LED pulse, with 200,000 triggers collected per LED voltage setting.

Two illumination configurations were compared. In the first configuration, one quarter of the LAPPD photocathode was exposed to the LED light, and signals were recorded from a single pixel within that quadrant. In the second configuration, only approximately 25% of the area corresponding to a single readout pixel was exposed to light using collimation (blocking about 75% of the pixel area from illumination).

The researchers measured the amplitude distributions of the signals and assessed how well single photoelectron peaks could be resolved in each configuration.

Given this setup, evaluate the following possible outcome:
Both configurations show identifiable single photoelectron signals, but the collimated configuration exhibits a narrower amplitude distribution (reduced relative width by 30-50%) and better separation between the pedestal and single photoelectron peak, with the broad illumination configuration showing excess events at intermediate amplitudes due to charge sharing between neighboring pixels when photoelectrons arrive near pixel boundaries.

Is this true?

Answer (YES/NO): NO